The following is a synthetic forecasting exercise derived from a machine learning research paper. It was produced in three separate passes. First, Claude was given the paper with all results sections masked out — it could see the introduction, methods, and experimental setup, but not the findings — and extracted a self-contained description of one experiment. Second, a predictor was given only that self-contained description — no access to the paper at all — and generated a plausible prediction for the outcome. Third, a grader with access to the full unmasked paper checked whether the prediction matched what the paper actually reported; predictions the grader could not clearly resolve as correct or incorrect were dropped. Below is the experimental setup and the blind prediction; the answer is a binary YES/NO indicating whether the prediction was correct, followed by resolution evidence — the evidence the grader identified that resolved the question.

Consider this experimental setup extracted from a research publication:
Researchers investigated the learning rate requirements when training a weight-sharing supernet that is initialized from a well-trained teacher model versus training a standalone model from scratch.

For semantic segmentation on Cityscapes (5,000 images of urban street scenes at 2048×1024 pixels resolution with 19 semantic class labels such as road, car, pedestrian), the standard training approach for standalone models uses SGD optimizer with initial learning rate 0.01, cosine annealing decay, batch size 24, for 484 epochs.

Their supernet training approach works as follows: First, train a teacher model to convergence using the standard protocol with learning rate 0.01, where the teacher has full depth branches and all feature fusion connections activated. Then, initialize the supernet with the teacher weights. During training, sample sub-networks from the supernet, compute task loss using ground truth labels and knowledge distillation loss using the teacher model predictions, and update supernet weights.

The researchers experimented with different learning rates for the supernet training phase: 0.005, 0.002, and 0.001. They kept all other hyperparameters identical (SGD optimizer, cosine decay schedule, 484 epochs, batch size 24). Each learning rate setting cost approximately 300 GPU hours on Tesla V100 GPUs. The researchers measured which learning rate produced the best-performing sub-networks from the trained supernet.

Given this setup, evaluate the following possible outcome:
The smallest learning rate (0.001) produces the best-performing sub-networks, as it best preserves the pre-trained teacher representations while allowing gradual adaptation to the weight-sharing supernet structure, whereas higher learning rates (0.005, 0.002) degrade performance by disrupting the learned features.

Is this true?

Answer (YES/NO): YES